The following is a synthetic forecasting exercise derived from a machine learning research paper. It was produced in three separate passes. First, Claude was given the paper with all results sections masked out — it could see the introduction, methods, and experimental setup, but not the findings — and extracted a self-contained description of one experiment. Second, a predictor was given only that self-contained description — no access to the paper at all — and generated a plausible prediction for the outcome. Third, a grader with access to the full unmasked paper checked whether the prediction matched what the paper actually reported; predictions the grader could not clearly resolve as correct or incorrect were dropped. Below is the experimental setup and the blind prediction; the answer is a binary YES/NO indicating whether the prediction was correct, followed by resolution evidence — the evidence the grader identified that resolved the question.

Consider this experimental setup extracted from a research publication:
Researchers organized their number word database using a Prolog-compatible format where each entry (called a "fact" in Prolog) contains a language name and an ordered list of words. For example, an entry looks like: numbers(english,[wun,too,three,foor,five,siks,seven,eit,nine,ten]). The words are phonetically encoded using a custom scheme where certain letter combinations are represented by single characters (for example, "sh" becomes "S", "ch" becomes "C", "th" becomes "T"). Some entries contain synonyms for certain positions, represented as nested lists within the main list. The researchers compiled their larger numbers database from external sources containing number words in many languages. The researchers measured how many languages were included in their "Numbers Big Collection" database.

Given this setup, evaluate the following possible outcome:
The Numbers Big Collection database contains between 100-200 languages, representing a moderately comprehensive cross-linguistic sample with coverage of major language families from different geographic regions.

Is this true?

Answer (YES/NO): NO